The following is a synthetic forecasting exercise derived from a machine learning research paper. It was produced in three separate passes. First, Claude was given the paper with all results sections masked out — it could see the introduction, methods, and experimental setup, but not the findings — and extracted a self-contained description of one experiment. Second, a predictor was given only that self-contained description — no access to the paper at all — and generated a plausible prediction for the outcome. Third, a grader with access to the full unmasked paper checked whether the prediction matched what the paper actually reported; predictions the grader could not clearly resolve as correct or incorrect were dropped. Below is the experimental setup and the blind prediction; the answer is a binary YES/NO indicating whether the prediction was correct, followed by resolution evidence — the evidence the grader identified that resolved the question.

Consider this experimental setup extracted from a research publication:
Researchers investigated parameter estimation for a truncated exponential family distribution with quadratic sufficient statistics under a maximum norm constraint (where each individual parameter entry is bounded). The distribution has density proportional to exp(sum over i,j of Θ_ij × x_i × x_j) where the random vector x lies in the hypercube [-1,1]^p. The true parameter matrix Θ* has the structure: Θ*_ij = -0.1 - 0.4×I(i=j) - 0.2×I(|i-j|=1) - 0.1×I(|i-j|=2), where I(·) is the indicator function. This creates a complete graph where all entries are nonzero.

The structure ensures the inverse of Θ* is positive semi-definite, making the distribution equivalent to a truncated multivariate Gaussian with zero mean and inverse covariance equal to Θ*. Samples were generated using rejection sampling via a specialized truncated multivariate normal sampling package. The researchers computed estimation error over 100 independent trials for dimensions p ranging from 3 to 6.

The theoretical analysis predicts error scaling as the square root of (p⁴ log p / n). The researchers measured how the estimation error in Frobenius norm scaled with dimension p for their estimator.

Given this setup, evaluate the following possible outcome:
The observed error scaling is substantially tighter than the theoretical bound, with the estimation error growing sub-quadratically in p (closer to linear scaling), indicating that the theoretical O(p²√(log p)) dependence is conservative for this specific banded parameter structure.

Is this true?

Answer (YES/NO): NO